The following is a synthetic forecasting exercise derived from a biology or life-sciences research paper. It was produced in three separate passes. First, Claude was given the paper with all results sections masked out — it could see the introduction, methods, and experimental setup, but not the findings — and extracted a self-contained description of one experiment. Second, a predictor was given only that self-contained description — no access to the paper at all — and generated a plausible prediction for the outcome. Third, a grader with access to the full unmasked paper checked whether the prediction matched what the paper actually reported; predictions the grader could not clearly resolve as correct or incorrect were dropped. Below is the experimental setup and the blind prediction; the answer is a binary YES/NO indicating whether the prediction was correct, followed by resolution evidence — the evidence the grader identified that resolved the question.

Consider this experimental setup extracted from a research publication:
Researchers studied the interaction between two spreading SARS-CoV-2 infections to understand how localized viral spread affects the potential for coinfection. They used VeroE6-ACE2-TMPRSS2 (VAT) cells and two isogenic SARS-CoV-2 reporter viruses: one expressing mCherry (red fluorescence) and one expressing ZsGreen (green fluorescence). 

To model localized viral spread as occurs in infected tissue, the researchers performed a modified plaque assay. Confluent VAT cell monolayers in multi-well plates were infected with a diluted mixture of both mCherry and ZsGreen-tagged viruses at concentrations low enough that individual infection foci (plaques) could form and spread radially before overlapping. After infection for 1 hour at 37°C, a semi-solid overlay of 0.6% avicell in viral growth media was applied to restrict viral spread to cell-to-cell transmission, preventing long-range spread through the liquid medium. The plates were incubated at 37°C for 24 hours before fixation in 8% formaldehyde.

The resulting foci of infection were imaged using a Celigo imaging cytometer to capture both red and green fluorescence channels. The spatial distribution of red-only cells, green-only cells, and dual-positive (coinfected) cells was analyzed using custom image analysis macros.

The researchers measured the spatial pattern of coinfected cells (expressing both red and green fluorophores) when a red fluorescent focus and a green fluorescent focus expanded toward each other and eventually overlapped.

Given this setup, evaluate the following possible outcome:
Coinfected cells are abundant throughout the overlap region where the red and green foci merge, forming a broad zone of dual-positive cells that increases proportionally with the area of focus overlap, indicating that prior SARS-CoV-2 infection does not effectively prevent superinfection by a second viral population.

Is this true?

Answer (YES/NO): NO